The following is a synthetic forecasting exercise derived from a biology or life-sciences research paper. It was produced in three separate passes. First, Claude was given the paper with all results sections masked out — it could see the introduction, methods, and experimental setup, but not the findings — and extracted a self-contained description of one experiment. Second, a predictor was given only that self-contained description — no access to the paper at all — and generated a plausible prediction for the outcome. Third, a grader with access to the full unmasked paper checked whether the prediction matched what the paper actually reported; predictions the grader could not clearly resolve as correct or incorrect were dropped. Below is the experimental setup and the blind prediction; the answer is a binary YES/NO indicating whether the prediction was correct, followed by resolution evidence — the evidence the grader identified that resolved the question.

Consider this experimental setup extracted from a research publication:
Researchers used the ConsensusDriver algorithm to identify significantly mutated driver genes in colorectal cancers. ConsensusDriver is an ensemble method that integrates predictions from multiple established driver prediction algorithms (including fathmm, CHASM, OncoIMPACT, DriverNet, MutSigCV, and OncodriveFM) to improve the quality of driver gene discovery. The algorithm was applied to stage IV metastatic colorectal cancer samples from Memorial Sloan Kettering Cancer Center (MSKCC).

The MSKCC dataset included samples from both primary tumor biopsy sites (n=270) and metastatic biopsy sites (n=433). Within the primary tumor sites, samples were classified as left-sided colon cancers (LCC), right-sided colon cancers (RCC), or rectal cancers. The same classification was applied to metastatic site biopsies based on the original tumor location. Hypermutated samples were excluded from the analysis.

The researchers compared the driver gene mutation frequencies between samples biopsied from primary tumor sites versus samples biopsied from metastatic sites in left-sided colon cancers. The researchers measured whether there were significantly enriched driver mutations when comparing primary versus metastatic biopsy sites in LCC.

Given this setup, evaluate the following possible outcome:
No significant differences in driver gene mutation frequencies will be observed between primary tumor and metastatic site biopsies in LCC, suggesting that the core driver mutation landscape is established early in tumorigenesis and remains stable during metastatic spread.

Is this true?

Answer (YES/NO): YES